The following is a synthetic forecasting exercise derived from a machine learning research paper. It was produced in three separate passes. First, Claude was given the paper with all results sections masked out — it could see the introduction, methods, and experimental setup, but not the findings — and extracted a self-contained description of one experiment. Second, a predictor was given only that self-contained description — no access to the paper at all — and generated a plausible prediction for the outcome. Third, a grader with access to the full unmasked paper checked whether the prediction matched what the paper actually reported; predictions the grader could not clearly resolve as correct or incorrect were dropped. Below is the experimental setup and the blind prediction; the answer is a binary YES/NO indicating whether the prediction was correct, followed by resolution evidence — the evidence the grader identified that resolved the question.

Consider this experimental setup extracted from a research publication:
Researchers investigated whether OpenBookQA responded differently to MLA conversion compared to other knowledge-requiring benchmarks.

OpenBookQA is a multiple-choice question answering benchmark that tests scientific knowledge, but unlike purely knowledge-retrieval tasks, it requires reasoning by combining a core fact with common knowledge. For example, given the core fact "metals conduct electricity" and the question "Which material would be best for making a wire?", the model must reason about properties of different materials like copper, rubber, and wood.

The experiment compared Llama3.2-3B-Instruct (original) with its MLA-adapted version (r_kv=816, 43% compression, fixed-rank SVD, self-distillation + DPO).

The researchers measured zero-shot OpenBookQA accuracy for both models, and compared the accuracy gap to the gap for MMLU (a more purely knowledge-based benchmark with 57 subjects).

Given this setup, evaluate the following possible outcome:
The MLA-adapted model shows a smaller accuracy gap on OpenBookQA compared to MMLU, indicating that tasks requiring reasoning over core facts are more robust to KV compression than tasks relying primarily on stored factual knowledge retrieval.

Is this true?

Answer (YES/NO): YES